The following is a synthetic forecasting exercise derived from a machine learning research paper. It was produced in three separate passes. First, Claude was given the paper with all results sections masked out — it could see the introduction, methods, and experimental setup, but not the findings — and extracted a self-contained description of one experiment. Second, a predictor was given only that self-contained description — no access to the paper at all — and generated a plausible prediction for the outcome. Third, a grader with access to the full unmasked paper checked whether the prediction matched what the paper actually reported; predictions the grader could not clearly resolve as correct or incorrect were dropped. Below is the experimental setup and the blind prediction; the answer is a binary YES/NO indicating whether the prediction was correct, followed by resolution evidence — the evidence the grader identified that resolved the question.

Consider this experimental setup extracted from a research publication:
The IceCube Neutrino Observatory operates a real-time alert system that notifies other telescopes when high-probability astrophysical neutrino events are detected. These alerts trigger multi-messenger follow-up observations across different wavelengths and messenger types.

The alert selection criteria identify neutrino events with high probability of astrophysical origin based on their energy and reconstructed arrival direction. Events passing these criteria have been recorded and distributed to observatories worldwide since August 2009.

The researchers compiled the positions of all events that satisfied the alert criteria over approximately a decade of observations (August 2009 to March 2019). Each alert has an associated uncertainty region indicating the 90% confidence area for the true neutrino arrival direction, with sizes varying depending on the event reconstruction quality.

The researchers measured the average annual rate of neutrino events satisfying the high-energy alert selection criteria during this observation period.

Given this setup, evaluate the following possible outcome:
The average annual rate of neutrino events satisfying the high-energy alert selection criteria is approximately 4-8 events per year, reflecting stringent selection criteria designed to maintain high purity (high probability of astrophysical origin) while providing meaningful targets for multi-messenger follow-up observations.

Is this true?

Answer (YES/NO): YES